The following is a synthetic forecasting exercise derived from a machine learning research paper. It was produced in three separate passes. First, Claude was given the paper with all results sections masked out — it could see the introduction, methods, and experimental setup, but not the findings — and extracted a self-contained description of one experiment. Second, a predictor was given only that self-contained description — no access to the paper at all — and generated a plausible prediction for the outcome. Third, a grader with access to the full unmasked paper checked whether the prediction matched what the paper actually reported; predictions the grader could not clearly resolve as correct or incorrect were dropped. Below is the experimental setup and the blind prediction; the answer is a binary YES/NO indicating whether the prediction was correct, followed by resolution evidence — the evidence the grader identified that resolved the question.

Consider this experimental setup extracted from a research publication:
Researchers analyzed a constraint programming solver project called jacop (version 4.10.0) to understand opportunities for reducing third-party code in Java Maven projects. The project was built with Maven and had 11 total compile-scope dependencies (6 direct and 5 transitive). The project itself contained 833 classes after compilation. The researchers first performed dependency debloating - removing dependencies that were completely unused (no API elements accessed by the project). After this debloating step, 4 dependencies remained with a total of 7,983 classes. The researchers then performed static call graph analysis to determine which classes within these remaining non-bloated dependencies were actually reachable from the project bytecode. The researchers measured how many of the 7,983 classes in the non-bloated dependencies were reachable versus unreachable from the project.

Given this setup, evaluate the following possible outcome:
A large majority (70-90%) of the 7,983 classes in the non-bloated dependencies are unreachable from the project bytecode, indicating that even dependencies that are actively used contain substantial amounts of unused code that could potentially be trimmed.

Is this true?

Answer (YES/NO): YES